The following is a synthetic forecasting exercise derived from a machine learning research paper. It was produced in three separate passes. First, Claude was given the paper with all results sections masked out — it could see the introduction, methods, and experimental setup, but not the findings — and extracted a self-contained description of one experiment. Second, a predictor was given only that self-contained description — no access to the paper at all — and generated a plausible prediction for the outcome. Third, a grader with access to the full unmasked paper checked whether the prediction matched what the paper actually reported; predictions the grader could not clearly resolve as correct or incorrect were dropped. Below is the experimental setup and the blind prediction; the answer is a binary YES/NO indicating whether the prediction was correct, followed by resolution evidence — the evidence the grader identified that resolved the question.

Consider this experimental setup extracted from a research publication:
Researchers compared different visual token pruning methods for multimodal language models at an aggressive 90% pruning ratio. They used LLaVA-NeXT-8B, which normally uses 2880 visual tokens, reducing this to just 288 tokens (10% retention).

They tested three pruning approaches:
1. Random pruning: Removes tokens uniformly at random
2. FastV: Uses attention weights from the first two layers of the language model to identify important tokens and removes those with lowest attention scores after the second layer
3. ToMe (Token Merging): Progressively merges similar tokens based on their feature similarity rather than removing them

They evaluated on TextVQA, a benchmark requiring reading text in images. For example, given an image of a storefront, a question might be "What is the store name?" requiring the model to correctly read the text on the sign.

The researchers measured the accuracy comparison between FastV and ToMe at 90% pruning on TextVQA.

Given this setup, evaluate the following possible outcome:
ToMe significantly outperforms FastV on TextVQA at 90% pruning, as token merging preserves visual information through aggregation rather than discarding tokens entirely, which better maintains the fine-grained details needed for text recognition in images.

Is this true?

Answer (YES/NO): NO